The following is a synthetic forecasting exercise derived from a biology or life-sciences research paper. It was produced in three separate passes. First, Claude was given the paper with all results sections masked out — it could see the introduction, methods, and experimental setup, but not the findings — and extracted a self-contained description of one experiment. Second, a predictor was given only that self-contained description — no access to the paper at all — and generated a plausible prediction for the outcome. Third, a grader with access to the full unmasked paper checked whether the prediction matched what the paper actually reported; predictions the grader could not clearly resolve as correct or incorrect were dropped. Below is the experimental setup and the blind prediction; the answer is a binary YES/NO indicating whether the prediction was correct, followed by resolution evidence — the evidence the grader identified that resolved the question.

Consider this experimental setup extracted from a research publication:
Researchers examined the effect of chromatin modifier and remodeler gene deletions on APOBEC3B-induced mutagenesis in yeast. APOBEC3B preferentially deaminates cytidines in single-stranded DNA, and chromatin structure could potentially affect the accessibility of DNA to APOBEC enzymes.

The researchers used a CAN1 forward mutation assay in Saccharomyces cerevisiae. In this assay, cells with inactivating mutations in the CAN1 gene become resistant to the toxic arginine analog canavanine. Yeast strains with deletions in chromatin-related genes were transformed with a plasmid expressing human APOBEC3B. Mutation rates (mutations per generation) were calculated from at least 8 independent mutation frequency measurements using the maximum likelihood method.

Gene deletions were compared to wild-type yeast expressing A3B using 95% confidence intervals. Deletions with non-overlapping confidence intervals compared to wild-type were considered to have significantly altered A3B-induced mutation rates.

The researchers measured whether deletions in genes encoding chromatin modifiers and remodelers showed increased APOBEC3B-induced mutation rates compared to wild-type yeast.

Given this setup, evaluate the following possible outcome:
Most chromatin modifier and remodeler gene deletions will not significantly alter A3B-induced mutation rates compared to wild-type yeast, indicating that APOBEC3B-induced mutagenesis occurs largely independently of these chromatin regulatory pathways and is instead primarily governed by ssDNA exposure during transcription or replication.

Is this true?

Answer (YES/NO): NO